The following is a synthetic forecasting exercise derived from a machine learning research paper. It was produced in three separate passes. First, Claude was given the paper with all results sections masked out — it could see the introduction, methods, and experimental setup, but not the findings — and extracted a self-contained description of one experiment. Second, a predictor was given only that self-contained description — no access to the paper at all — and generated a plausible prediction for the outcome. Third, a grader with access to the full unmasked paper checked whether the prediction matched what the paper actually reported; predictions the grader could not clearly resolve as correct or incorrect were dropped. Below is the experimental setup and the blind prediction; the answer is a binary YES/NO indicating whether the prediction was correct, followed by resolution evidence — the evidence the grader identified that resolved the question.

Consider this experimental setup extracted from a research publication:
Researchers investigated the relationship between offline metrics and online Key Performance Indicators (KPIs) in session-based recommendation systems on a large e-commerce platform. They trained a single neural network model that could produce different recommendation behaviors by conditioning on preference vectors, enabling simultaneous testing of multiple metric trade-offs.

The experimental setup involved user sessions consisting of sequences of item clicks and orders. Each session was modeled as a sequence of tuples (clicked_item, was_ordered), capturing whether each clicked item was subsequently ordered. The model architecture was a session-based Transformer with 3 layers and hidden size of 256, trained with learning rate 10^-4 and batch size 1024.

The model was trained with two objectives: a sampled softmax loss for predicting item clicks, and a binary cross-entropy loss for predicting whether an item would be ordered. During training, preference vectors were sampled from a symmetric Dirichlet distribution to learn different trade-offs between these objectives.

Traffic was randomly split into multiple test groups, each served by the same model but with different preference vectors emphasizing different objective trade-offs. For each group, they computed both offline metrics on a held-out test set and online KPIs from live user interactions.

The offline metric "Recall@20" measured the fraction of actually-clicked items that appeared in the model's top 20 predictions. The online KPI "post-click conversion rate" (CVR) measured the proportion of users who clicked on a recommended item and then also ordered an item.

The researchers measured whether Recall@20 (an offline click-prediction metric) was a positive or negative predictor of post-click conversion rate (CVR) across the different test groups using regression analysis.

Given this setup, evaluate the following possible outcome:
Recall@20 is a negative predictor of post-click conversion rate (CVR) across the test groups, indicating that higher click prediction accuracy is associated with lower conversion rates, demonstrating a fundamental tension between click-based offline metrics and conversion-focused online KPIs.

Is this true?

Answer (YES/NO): YES